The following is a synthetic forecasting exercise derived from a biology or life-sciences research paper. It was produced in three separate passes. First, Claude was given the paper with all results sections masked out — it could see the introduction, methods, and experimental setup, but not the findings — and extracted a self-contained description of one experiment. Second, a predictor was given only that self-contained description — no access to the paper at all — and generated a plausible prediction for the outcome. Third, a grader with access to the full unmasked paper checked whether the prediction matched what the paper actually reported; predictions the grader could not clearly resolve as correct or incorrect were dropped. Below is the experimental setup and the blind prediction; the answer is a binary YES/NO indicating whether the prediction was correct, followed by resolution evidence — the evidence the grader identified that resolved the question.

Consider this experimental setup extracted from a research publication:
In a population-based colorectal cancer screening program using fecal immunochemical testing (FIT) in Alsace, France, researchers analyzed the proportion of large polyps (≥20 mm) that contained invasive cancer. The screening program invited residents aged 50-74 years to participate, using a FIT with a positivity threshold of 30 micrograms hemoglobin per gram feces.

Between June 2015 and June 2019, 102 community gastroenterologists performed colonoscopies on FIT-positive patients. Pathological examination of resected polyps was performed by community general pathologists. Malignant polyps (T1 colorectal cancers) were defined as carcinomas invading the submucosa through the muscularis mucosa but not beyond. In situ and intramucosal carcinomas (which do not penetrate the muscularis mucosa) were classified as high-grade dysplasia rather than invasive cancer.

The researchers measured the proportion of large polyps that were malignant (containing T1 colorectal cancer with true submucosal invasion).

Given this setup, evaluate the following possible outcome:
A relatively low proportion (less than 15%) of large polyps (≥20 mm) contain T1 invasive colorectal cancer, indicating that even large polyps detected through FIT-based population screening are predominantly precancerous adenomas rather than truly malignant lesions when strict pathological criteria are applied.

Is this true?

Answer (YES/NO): YES